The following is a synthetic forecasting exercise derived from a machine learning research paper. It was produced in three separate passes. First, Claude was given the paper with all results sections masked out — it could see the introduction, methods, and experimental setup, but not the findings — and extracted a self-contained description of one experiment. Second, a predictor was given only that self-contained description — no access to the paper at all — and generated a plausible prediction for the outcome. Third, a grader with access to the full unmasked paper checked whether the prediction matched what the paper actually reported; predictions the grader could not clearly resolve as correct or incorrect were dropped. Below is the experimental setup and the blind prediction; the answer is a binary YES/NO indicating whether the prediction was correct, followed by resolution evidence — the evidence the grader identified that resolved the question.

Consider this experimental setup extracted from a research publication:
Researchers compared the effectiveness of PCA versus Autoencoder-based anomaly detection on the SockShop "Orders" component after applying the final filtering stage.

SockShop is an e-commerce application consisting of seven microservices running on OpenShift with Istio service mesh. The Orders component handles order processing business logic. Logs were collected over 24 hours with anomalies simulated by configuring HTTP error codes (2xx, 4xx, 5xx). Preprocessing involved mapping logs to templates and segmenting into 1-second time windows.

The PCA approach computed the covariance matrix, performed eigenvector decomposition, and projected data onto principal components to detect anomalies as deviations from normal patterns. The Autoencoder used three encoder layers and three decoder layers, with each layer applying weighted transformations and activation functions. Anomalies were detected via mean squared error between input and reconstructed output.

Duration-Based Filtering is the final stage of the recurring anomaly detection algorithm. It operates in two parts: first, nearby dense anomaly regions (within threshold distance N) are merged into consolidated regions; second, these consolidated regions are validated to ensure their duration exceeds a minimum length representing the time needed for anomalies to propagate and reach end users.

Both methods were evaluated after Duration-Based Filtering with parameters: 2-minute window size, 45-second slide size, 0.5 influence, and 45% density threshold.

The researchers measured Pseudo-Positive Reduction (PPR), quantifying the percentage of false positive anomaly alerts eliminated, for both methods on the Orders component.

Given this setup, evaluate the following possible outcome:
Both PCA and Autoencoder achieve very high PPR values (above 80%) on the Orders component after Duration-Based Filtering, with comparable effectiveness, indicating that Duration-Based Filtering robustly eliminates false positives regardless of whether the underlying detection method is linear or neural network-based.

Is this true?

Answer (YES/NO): NO